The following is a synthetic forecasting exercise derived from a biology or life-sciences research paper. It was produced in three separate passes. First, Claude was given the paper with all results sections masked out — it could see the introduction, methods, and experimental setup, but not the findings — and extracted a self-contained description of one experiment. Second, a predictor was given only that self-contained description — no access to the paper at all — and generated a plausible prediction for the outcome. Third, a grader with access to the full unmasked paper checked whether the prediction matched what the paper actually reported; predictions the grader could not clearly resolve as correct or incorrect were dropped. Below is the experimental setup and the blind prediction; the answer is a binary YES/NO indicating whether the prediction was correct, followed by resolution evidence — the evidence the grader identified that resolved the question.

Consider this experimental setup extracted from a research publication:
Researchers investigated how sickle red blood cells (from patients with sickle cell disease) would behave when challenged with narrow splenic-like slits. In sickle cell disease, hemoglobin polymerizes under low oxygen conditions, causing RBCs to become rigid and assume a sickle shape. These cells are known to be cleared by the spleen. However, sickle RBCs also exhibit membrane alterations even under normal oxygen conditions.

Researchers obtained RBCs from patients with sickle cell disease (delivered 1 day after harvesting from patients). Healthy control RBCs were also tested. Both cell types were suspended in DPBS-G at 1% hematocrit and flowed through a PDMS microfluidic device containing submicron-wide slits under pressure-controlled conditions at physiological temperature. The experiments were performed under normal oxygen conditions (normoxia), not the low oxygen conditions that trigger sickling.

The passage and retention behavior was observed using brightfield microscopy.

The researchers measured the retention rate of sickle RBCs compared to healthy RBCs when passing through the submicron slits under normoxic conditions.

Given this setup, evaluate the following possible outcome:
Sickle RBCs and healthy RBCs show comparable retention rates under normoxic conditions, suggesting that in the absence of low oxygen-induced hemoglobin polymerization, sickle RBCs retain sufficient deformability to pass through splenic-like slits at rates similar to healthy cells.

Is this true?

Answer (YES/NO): NO